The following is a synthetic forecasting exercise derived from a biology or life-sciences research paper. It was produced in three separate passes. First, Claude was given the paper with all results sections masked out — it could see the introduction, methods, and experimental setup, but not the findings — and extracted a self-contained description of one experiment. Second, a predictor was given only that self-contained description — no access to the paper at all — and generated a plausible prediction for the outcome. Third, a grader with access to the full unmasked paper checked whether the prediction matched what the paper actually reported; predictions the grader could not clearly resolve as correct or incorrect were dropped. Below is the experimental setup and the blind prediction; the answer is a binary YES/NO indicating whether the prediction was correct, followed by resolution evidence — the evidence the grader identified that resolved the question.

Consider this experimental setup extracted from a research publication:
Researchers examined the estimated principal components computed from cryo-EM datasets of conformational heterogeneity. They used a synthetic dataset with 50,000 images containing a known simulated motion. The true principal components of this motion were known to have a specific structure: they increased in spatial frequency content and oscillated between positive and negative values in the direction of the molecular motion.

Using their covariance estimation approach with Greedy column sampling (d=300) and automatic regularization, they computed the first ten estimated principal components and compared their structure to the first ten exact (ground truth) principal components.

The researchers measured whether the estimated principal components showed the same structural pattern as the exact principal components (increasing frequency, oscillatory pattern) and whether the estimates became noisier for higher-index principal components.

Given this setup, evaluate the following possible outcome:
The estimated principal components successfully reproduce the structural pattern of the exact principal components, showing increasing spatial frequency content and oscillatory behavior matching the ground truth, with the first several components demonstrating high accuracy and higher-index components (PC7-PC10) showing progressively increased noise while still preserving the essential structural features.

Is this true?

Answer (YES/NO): YES